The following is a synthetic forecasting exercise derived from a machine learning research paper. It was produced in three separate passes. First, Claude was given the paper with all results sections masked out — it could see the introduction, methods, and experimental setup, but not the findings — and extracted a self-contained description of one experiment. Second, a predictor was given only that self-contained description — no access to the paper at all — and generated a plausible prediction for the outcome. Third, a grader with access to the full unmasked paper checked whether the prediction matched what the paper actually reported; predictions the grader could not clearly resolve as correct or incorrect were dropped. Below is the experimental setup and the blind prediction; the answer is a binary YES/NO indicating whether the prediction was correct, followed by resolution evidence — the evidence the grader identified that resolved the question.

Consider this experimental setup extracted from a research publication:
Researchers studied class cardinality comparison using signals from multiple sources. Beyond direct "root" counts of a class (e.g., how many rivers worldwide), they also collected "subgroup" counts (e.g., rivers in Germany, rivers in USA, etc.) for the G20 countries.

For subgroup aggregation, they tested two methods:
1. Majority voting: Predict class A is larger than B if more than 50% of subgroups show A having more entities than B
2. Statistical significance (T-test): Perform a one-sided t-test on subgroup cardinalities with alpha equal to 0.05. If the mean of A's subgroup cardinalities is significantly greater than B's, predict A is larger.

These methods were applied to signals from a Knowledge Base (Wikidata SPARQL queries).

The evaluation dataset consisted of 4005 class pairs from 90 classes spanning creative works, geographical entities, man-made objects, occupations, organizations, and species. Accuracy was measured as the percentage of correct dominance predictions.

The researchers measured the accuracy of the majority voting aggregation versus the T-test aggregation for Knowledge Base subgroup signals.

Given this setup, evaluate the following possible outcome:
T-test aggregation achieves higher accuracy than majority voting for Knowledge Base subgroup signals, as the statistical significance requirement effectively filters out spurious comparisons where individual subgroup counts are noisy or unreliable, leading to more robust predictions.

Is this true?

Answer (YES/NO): NO